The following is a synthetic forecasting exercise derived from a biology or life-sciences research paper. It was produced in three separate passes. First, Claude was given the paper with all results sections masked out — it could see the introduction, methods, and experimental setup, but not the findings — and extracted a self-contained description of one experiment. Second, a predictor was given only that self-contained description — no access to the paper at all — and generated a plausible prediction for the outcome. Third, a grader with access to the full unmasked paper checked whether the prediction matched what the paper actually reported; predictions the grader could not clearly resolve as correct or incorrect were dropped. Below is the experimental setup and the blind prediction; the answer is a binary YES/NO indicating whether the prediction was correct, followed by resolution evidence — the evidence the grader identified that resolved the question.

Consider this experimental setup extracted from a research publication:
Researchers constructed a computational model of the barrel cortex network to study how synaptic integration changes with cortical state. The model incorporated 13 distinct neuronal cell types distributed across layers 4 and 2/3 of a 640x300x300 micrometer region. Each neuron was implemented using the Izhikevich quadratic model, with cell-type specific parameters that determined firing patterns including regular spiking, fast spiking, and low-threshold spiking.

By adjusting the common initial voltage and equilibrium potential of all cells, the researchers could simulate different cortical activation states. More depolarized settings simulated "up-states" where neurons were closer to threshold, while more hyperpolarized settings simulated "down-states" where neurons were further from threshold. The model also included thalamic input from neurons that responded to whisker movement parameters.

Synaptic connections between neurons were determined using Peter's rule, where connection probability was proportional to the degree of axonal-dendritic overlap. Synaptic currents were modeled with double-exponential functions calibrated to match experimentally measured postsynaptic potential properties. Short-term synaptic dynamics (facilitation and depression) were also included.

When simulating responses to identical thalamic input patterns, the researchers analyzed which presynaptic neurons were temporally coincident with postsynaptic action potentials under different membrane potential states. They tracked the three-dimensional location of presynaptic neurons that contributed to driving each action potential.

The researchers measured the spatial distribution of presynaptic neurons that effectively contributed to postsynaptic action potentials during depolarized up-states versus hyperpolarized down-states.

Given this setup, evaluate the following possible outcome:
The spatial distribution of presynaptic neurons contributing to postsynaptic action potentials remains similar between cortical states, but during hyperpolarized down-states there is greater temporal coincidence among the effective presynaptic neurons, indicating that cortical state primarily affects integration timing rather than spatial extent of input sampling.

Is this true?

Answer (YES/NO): NO